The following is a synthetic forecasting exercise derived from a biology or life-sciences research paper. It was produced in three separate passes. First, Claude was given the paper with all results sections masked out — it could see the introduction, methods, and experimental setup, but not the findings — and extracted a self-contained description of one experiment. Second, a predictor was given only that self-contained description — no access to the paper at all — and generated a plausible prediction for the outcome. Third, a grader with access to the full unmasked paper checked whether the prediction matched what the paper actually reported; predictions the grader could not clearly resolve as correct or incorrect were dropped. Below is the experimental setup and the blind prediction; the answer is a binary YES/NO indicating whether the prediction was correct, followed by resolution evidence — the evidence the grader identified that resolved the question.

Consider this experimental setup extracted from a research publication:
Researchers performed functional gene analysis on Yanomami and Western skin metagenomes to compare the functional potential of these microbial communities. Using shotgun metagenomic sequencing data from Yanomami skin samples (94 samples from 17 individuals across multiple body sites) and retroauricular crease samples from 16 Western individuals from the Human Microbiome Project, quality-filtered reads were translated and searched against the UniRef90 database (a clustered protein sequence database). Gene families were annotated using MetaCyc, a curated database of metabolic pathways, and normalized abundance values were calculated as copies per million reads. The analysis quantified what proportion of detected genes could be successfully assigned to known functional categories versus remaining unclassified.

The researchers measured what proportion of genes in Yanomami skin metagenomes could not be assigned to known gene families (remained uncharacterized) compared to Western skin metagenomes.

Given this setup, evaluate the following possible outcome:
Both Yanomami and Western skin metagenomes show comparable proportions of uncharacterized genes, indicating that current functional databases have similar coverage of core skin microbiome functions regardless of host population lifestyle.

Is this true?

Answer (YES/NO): NO